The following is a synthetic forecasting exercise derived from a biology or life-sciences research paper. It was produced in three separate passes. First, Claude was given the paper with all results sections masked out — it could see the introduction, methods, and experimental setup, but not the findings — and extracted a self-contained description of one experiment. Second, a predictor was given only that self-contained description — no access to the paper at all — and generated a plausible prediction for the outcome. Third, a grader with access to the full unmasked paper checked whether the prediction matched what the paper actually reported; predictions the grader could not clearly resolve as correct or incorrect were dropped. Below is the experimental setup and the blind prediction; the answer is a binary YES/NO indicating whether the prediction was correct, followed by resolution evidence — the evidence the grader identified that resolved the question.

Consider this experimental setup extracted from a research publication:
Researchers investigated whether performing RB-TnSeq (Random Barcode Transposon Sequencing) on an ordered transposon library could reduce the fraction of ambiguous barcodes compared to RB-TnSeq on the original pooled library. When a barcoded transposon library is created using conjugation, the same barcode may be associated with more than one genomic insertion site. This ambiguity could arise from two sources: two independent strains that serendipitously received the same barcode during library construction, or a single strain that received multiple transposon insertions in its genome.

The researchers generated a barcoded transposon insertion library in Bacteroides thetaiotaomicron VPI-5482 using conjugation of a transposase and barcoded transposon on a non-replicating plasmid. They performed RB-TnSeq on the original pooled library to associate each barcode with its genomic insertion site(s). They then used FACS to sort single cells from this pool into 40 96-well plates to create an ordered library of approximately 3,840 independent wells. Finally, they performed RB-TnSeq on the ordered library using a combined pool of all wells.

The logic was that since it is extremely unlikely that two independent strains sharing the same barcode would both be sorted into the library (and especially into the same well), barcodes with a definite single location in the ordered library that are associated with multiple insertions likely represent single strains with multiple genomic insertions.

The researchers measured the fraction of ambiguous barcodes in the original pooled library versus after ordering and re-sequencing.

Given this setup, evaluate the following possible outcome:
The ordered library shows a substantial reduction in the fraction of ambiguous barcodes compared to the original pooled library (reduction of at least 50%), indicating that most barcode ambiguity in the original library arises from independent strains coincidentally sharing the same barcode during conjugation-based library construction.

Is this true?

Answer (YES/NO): NO